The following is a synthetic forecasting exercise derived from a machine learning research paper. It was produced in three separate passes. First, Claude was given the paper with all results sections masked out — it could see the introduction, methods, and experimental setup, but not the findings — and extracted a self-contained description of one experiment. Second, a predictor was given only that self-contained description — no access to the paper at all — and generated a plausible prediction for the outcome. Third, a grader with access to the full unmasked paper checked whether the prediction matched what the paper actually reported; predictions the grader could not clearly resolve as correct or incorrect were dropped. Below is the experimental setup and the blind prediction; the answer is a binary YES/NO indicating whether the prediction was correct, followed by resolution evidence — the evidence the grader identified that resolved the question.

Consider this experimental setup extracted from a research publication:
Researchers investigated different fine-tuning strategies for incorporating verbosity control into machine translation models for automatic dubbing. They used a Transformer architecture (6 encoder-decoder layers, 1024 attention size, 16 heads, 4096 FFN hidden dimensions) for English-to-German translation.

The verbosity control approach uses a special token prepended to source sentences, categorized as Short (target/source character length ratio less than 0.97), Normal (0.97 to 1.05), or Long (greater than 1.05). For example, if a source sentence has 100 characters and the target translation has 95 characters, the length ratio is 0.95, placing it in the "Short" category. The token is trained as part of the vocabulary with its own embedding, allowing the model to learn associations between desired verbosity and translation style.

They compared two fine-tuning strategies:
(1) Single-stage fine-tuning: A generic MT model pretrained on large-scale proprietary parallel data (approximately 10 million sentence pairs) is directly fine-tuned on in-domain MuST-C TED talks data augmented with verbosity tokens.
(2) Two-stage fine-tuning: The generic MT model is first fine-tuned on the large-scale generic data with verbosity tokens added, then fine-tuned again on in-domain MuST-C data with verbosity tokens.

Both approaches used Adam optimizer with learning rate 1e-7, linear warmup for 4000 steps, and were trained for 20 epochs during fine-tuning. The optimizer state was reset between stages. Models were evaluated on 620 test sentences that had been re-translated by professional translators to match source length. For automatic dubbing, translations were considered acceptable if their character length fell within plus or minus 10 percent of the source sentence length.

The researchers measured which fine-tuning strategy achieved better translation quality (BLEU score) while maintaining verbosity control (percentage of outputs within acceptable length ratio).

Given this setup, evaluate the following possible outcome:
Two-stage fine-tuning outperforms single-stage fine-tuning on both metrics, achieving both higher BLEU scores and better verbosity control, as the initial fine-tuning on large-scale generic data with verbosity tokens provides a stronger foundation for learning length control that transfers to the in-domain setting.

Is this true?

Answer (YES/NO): YES